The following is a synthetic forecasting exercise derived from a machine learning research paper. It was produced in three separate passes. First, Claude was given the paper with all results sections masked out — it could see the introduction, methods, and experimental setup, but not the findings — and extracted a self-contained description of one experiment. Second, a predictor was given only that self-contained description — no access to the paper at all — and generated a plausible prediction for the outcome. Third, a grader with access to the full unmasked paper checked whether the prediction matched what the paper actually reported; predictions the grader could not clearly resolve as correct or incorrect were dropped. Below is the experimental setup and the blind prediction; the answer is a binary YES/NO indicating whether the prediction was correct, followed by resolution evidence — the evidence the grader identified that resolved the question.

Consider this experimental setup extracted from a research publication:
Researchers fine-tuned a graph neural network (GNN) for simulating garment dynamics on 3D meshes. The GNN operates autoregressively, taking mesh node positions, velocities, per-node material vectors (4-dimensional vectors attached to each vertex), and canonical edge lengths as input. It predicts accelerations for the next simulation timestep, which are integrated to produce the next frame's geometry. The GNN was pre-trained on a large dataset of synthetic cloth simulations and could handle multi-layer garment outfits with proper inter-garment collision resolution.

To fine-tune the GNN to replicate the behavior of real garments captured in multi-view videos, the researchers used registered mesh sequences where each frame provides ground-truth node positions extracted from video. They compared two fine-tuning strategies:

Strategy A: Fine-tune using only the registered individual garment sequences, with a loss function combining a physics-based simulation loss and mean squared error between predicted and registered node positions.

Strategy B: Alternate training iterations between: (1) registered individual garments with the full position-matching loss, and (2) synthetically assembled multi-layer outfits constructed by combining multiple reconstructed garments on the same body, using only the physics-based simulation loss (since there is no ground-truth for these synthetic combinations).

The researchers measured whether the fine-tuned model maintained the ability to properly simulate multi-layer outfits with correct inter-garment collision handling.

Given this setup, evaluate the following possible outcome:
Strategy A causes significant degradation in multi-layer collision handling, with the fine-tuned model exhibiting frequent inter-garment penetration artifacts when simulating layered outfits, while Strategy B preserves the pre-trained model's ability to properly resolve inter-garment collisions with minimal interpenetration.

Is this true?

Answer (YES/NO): YES